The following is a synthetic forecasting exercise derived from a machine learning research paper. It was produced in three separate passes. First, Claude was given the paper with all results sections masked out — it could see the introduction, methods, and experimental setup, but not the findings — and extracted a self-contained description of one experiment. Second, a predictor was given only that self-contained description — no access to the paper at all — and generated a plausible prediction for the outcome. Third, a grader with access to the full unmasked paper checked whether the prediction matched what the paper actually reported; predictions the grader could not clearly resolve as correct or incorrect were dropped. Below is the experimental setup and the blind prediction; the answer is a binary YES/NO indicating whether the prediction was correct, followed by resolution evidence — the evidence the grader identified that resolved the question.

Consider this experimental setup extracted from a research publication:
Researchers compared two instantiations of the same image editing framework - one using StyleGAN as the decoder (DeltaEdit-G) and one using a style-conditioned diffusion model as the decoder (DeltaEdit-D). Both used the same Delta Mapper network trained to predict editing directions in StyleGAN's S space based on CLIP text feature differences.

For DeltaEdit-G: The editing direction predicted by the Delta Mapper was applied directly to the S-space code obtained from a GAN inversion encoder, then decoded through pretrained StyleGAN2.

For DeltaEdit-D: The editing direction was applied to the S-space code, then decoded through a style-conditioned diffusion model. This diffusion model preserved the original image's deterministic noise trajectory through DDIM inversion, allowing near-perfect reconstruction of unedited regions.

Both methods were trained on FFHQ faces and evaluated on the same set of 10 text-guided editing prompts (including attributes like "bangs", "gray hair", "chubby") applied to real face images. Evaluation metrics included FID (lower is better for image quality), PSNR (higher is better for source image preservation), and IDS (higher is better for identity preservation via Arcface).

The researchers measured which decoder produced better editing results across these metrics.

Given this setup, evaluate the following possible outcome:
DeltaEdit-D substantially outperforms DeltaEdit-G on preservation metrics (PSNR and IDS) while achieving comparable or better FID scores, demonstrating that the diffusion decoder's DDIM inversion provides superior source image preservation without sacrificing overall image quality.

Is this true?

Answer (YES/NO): NO